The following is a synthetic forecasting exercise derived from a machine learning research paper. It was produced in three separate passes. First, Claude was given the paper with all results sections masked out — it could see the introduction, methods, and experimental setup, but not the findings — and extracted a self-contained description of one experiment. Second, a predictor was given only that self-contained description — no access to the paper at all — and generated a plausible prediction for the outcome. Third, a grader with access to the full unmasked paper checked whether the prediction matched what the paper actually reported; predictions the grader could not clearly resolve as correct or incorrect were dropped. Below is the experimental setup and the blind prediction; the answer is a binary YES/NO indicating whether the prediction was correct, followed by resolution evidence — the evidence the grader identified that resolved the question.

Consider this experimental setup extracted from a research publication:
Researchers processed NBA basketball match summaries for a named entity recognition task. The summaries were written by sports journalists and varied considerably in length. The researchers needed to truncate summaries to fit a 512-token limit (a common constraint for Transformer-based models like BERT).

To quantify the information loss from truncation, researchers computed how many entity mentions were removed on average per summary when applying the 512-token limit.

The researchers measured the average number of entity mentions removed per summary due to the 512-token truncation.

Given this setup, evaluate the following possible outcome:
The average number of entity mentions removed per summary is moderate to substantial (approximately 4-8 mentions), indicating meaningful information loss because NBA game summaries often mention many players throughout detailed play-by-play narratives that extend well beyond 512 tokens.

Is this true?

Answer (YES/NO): NO